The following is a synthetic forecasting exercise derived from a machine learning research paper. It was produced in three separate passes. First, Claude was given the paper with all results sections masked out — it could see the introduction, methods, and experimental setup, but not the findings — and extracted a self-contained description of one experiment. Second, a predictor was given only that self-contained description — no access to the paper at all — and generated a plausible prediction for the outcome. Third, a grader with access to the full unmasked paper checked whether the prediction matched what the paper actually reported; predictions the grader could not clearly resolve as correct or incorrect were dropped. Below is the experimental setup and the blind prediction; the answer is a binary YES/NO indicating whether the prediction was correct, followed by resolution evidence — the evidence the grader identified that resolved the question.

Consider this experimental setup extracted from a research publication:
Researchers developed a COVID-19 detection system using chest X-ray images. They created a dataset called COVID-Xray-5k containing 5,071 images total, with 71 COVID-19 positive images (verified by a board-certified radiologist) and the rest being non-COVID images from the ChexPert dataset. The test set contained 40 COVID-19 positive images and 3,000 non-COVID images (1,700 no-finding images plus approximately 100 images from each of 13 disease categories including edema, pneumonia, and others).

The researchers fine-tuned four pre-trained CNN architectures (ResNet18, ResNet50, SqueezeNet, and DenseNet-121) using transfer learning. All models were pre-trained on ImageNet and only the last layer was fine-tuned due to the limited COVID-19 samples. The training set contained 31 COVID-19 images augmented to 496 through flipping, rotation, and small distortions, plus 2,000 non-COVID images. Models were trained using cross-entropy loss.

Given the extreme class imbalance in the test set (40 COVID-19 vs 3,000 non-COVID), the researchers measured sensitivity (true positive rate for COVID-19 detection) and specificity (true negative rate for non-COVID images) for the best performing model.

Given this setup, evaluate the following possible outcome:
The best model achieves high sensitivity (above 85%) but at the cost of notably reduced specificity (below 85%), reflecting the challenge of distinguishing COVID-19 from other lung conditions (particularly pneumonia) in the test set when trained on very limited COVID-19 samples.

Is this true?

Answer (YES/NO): NO